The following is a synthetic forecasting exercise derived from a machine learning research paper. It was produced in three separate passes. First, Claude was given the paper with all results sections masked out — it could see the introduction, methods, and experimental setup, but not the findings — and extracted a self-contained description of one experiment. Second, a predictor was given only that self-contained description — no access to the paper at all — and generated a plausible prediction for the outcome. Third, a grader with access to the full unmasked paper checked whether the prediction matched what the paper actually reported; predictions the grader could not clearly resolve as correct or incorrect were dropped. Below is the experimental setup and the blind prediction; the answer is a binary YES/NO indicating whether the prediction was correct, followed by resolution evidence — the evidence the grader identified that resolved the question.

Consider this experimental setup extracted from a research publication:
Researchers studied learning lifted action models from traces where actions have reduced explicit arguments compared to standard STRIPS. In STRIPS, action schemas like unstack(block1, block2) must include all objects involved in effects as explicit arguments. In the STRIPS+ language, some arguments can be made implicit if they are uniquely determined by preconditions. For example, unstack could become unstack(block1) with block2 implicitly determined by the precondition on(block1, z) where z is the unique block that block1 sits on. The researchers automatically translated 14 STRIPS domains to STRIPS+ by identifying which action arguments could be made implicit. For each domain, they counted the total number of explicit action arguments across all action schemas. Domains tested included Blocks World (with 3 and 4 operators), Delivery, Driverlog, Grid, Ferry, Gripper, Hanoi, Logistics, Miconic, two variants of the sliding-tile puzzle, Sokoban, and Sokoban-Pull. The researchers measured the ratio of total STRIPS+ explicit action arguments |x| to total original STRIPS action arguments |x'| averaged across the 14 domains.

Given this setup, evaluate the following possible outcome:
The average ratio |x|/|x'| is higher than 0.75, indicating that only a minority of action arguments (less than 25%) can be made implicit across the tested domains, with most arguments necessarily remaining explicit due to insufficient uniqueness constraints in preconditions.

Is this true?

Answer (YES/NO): NO